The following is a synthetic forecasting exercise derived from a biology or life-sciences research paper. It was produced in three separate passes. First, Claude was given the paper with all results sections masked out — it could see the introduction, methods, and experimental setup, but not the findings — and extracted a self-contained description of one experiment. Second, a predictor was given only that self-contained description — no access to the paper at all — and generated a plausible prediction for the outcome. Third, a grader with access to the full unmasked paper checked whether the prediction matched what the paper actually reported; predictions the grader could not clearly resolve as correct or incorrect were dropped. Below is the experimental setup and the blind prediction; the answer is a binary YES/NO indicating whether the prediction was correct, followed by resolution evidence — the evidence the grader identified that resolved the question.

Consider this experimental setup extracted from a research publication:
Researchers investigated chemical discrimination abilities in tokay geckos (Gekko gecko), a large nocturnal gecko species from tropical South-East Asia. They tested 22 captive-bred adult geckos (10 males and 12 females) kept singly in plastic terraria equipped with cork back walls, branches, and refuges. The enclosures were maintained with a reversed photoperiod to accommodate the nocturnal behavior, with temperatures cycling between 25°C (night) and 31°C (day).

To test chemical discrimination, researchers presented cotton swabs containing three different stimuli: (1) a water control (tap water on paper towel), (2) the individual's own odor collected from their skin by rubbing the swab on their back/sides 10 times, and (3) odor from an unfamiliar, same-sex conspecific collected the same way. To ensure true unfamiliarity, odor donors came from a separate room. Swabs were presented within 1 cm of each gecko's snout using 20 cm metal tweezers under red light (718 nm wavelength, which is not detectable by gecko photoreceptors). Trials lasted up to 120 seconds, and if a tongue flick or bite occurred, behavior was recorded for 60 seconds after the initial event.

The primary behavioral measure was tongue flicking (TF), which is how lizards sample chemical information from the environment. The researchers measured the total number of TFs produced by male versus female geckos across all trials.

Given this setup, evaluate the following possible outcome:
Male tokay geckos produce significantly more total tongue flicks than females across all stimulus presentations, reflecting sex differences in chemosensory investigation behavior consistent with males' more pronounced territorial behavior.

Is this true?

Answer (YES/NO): NO